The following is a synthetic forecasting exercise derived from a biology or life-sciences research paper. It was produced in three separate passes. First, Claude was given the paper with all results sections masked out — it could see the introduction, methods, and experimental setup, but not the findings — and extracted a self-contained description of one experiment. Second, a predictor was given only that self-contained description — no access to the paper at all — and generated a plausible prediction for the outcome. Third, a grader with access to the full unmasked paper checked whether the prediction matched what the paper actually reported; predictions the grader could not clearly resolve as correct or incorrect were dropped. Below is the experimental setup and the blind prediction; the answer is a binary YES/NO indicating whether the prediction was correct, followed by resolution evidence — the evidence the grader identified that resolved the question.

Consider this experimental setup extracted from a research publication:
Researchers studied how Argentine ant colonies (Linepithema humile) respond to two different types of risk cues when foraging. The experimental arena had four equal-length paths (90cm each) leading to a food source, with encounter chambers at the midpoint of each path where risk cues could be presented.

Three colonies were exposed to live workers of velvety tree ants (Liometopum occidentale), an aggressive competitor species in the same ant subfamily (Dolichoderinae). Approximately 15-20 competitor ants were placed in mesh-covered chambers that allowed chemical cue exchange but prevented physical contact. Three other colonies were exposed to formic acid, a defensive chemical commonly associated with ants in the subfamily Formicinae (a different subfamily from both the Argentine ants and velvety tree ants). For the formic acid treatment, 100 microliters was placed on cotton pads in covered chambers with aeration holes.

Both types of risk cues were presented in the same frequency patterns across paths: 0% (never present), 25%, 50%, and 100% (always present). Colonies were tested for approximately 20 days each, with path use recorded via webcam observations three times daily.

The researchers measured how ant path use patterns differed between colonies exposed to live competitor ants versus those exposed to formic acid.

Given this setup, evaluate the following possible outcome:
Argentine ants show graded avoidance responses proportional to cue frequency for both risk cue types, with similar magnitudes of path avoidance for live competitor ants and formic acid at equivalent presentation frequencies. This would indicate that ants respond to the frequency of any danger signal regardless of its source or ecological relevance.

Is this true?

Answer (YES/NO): NO